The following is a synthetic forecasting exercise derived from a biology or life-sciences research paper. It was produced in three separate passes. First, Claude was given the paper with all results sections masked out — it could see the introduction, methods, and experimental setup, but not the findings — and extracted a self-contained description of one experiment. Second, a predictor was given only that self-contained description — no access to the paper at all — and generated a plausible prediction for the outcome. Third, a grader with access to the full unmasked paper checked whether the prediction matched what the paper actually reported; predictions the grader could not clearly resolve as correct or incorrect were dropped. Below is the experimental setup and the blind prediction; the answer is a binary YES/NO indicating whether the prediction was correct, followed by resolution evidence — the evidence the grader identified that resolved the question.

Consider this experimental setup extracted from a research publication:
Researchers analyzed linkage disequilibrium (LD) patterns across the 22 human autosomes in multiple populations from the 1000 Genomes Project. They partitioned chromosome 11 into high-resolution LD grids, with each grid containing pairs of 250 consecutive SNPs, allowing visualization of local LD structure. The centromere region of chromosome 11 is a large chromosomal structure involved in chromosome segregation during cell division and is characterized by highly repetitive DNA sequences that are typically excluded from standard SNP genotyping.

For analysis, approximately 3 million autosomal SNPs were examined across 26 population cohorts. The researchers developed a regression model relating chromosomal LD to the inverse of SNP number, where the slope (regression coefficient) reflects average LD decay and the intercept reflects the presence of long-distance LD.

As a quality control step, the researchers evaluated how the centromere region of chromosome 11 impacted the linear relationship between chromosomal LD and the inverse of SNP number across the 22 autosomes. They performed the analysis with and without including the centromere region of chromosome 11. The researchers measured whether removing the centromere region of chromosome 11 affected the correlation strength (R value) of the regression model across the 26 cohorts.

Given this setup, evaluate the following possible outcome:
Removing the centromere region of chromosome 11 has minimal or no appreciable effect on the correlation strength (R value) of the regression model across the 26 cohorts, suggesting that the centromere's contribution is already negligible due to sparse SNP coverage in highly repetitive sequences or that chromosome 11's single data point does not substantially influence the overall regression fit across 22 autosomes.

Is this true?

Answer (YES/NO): NO